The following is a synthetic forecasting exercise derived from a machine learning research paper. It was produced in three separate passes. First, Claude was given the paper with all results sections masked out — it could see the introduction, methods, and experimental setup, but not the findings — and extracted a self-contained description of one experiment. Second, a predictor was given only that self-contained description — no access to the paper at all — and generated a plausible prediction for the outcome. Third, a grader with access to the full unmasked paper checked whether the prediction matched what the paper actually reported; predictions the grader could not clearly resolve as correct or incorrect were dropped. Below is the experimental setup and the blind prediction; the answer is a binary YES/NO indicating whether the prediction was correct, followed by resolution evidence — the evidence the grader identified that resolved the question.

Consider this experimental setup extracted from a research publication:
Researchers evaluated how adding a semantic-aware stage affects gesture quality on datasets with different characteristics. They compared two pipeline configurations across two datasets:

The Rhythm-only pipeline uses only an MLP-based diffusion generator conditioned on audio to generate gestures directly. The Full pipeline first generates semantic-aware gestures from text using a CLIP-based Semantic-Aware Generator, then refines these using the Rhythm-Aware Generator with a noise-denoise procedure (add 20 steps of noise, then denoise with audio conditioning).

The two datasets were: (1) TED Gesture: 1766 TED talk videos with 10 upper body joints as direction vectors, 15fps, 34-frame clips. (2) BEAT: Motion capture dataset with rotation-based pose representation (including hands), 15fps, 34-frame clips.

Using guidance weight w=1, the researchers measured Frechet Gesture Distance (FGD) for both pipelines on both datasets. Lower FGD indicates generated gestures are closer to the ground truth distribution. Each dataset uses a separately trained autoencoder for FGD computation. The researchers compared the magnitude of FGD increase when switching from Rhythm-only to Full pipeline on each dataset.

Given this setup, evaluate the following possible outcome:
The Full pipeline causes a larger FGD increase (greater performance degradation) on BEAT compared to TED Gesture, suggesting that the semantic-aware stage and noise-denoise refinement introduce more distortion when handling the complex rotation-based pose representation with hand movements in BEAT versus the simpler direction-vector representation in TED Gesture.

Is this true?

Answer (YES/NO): NO